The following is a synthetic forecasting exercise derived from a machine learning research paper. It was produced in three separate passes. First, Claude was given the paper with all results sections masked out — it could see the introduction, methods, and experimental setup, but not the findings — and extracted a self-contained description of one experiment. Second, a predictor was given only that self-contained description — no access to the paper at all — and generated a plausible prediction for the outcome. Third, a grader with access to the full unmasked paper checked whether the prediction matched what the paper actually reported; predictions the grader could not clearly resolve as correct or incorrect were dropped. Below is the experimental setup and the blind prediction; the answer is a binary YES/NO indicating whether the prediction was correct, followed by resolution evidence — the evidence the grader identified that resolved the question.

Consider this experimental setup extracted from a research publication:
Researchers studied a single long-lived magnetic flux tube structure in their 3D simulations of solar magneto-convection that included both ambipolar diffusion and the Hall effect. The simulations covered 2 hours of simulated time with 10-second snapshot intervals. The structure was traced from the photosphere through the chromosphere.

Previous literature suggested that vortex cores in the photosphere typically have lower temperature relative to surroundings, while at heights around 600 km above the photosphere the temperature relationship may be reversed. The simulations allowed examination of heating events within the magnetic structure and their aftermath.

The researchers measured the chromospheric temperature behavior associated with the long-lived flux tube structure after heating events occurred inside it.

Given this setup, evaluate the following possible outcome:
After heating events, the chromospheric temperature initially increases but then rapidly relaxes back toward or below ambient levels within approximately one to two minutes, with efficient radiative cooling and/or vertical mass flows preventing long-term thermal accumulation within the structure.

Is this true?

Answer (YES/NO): NO